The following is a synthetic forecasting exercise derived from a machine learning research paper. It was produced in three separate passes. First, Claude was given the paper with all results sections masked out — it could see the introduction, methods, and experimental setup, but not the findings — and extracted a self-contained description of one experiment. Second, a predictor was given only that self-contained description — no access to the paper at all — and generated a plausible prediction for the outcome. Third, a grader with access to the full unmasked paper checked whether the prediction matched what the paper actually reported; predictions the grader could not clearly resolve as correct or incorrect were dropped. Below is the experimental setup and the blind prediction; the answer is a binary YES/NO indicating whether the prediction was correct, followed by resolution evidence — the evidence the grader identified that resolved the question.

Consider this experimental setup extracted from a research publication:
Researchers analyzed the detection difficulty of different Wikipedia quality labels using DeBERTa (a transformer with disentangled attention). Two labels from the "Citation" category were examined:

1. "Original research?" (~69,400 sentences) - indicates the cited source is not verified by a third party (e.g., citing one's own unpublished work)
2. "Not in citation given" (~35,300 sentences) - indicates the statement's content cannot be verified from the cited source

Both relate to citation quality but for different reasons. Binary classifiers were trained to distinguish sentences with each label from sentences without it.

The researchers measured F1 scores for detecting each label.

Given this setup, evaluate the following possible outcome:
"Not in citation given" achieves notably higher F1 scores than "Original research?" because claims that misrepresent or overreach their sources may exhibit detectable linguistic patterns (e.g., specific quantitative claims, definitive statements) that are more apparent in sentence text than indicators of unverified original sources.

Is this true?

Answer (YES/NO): NO